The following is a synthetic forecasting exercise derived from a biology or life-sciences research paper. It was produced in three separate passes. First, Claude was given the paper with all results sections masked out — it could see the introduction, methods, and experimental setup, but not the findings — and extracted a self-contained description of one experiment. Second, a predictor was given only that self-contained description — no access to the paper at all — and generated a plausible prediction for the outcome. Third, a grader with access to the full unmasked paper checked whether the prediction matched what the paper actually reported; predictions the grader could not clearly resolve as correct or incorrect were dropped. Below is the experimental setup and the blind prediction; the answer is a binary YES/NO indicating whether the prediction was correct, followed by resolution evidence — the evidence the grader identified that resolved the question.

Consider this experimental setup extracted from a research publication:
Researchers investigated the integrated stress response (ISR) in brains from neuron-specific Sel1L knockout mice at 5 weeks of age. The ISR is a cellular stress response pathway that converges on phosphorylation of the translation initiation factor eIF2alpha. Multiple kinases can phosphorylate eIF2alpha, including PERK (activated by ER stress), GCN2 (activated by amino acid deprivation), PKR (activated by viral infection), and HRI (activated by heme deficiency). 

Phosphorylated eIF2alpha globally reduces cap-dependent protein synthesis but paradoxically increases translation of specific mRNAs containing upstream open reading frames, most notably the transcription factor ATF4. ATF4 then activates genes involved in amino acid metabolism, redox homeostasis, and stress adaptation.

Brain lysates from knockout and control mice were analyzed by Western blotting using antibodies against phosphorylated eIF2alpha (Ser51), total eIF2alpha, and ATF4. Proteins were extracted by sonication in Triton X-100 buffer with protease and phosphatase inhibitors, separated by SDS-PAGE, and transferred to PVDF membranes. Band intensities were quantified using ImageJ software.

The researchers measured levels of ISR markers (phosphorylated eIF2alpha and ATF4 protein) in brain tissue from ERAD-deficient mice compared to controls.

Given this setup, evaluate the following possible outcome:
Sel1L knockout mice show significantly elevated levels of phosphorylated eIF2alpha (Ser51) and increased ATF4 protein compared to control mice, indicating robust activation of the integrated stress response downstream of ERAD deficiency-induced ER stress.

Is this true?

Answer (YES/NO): NO